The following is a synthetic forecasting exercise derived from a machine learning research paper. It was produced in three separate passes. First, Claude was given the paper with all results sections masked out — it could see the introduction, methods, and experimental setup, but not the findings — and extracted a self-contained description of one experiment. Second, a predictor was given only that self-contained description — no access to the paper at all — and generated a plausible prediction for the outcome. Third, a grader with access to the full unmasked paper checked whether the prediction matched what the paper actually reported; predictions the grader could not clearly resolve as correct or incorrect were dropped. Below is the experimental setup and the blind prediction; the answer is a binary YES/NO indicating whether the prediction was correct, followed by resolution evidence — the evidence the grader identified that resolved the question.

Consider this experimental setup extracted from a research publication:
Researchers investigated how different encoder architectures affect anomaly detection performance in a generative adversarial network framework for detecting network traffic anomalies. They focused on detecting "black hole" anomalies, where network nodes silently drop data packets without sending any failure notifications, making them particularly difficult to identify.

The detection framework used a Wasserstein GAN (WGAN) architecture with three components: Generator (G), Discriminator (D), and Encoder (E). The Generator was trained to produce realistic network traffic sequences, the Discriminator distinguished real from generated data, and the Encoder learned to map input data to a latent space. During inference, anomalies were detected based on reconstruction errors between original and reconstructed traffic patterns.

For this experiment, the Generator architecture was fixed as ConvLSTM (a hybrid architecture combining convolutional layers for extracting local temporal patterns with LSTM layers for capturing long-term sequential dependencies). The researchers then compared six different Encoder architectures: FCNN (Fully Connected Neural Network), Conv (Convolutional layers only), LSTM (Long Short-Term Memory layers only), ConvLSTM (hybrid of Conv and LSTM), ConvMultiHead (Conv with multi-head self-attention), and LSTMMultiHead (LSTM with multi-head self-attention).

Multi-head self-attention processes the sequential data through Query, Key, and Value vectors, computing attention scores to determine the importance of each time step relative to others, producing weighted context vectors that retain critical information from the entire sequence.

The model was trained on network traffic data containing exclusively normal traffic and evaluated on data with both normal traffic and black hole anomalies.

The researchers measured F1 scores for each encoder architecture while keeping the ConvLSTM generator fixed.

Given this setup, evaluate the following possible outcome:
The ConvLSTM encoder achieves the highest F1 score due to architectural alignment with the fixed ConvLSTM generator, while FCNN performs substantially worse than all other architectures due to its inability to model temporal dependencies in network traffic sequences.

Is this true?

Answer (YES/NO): NO